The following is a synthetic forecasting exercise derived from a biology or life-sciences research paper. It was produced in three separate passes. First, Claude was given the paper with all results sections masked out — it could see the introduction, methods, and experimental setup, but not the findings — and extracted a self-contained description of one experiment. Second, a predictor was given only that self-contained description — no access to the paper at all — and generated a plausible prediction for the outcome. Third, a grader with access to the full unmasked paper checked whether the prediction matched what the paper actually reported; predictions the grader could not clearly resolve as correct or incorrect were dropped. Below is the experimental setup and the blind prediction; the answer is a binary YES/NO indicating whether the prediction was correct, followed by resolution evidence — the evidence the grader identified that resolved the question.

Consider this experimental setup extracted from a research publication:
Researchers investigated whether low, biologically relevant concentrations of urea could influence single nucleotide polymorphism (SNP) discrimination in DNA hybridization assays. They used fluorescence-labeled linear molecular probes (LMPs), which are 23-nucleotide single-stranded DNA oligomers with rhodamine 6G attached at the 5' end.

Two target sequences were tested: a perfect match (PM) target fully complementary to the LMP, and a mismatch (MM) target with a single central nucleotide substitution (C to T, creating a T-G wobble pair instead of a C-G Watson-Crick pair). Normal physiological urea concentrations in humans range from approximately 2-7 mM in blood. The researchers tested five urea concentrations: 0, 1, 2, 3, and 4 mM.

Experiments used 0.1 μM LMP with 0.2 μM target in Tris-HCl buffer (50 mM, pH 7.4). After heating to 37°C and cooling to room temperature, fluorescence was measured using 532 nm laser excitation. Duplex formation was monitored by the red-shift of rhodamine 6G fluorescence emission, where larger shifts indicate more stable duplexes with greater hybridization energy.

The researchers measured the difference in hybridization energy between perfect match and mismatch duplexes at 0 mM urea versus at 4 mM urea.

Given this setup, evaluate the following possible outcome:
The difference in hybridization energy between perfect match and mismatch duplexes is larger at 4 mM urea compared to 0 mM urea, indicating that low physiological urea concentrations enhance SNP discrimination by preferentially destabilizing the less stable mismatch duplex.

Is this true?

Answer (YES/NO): NO